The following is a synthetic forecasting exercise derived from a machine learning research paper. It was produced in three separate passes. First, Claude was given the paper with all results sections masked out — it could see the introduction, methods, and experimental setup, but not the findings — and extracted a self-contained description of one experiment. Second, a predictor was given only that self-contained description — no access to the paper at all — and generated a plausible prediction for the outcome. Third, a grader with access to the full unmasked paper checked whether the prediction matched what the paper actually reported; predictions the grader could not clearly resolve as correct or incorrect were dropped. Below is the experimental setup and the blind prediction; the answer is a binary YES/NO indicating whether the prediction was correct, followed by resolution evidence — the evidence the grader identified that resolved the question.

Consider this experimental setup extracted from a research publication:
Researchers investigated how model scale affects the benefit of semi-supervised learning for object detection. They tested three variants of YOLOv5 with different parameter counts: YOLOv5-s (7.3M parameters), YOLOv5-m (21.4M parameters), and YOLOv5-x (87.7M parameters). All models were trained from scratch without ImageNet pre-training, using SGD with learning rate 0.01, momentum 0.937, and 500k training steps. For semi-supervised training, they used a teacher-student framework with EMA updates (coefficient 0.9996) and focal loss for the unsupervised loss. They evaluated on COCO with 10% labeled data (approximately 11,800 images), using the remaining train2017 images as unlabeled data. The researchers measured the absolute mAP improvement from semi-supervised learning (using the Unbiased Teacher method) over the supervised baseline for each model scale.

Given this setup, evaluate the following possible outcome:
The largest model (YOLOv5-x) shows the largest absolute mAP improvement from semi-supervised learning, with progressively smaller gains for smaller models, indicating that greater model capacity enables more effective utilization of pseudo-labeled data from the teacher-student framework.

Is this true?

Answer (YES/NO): YES